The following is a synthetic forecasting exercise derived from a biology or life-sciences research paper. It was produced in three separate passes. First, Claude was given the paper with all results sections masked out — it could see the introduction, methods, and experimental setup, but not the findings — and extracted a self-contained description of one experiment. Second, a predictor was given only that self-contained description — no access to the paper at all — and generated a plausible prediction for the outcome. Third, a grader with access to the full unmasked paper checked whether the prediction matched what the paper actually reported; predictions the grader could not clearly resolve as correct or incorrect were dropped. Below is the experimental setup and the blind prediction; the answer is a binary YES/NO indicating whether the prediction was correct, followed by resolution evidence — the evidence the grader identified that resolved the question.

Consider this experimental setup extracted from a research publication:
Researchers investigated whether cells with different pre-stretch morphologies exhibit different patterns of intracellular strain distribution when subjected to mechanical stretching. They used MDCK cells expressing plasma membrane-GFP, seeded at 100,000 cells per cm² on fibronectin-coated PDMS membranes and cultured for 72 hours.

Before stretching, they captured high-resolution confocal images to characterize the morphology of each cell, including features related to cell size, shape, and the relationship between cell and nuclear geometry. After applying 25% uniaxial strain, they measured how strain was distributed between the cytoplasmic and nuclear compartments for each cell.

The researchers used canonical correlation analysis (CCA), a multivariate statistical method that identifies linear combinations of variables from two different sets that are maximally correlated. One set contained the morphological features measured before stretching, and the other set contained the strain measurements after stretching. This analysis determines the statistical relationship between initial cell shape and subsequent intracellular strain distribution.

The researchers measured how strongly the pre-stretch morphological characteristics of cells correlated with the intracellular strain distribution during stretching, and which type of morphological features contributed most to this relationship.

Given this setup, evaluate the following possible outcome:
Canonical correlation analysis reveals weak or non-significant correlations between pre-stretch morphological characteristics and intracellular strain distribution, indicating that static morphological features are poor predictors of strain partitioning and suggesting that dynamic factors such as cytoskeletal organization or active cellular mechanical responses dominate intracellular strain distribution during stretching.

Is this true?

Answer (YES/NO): NO